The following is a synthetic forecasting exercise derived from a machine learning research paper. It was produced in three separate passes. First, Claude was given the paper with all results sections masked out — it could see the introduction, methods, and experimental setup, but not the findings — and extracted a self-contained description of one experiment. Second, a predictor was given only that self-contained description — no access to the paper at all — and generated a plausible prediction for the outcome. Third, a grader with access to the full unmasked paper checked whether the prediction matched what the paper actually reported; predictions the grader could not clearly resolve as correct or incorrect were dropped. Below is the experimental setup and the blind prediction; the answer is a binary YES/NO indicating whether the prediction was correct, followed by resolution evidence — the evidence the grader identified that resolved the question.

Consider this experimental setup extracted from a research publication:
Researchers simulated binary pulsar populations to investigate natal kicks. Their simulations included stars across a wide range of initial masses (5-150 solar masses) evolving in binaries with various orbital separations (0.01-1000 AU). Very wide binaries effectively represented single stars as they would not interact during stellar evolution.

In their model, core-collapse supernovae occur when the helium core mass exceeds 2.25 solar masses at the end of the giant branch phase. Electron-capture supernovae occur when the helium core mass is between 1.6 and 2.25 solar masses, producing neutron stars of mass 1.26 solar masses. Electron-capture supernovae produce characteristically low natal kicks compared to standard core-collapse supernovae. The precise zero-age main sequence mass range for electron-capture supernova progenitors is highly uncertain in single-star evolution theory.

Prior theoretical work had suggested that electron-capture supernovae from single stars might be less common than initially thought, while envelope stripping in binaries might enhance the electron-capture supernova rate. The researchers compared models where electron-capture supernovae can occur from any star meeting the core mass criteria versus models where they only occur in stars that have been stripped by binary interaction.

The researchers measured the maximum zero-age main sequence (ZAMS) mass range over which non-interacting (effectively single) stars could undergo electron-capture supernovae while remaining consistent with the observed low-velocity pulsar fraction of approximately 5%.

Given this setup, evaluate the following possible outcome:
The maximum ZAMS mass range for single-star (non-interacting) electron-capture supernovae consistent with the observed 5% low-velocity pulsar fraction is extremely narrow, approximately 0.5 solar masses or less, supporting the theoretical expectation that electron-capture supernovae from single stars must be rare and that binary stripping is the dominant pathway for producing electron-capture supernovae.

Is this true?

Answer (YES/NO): YES